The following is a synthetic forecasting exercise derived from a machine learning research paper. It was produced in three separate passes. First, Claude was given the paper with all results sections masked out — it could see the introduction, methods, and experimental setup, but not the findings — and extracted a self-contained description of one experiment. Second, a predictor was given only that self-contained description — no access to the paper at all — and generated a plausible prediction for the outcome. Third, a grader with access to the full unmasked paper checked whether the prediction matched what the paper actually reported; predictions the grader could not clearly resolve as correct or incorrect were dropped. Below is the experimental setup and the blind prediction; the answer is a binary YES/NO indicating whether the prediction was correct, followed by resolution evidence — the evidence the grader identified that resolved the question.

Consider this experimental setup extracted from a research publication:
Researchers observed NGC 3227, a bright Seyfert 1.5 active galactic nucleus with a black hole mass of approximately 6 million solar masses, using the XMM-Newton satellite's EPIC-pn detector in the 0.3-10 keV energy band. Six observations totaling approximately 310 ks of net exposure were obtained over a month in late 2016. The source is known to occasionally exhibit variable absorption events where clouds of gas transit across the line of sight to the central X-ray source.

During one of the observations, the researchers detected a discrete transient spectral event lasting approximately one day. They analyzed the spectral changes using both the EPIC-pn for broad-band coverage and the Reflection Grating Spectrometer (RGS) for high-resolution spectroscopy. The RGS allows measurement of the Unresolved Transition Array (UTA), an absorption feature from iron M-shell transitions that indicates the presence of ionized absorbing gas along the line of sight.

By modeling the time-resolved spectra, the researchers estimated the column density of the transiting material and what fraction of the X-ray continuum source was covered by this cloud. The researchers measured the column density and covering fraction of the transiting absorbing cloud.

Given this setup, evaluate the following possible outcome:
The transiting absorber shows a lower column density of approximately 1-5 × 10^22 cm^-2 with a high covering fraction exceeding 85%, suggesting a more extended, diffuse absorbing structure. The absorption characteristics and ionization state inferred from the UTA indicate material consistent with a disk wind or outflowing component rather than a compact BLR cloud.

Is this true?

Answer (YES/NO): NO